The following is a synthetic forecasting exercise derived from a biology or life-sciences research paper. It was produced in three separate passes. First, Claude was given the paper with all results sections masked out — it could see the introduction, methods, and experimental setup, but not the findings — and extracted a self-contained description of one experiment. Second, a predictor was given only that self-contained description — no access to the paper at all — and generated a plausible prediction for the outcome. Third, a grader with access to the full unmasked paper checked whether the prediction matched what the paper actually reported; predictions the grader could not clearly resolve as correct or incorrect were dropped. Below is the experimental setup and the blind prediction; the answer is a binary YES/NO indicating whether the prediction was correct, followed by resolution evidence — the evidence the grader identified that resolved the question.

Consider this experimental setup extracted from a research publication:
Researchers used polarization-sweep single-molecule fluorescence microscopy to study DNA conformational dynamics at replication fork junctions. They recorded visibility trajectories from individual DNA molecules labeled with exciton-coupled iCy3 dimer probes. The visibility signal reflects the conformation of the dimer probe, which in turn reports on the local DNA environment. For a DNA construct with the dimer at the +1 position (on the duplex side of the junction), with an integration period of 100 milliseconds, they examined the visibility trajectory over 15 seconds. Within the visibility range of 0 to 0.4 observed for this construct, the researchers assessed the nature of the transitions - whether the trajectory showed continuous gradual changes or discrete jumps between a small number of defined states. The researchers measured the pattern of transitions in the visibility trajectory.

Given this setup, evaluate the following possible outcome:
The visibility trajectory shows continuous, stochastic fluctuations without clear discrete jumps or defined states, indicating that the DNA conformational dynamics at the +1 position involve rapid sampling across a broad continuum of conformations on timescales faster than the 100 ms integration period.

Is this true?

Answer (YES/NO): NO